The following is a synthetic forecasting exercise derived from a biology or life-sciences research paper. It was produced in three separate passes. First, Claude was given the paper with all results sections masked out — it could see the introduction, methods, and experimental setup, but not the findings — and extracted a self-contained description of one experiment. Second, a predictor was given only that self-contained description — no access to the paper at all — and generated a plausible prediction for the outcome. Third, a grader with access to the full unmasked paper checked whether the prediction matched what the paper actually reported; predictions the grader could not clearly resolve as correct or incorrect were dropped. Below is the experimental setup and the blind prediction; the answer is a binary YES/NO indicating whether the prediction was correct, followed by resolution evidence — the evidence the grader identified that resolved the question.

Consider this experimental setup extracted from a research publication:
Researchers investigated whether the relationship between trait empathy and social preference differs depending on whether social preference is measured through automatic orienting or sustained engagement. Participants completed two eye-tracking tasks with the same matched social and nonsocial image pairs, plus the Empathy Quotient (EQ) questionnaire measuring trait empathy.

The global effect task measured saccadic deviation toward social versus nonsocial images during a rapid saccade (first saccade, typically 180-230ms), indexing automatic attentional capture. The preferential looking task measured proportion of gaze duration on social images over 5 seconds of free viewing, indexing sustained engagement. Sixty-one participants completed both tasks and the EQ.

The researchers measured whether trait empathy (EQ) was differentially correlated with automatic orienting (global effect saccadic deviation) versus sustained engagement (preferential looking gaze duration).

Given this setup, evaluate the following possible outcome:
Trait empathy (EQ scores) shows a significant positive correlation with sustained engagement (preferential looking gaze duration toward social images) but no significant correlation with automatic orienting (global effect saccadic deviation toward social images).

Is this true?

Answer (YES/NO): YES